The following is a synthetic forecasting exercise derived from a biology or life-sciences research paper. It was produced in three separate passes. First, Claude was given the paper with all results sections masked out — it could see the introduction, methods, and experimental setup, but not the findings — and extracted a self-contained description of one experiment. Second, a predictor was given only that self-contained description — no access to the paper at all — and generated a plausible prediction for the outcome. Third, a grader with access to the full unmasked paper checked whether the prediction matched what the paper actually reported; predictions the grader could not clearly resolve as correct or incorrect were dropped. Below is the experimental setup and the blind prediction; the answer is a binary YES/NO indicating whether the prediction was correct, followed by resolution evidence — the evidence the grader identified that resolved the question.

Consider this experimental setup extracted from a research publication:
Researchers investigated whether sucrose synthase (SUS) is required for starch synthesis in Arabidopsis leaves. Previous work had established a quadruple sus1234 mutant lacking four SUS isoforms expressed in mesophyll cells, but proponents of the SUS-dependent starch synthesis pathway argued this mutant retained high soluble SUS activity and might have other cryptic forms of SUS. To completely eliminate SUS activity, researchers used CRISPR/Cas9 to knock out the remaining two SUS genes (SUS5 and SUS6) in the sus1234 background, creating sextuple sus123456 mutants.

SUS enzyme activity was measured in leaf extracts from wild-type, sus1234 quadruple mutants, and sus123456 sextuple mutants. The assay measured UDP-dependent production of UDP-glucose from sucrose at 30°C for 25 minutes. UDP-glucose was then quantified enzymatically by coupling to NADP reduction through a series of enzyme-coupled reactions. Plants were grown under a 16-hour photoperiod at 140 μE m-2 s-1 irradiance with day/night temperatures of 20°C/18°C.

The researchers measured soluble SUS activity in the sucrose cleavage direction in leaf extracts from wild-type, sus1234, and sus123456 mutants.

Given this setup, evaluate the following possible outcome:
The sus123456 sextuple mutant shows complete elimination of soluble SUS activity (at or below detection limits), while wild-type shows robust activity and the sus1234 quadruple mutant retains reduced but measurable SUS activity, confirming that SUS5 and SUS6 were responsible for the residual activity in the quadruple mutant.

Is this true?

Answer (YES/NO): YES